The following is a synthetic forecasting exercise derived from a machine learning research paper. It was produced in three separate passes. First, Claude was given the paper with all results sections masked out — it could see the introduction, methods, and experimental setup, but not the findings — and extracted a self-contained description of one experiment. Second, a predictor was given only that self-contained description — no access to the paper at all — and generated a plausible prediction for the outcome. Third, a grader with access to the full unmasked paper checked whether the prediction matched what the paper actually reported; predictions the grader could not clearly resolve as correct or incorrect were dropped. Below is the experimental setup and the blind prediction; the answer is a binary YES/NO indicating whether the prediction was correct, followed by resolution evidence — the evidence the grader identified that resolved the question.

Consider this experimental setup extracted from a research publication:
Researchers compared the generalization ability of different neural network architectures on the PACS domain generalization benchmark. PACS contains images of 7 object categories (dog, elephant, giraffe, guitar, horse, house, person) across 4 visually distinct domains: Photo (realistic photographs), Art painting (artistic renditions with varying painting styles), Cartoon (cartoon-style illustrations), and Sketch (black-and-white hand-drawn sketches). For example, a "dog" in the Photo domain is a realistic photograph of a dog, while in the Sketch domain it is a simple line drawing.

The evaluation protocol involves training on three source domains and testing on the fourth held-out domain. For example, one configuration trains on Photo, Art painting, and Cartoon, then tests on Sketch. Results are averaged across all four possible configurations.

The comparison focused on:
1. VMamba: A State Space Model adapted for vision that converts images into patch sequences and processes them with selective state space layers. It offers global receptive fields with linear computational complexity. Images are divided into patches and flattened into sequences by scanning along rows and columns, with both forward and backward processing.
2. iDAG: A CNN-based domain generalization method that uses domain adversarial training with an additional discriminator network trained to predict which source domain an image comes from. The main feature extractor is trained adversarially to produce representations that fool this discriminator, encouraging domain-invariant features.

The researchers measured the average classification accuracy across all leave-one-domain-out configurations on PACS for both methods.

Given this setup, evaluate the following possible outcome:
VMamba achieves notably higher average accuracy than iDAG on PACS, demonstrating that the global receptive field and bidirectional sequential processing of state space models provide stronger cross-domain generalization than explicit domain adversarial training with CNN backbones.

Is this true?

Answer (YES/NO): NO